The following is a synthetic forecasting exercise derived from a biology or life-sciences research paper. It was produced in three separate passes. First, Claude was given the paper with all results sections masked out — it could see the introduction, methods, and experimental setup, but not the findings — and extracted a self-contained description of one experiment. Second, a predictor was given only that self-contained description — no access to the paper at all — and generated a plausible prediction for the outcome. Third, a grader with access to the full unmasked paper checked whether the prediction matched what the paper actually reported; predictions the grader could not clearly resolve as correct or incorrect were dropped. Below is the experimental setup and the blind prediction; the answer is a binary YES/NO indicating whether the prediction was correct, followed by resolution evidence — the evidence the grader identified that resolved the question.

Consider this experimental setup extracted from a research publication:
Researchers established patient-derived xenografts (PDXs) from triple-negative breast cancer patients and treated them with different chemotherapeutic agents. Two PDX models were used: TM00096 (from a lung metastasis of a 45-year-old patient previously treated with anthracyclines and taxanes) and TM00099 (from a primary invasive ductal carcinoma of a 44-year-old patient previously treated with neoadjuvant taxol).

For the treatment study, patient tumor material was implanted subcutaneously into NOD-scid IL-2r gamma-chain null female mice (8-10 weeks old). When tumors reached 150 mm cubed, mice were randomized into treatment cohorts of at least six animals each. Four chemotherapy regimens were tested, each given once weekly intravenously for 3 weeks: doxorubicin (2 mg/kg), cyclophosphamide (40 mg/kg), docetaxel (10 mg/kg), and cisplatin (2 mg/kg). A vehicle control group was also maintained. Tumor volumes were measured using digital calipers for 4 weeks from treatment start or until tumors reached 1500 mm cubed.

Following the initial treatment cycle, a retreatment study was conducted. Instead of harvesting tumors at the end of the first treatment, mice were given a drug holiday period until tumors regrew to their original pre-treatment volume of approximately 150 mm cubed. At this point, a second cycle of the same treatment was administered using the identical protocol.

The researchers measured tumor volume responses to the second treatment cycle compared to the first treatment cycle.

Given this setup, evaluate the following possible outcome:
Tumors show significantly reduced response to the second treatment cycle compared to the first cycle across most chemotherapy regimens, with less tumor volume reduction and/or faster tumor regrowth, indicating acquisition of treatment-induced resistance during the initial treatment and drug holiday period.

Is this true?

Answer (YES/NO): NO